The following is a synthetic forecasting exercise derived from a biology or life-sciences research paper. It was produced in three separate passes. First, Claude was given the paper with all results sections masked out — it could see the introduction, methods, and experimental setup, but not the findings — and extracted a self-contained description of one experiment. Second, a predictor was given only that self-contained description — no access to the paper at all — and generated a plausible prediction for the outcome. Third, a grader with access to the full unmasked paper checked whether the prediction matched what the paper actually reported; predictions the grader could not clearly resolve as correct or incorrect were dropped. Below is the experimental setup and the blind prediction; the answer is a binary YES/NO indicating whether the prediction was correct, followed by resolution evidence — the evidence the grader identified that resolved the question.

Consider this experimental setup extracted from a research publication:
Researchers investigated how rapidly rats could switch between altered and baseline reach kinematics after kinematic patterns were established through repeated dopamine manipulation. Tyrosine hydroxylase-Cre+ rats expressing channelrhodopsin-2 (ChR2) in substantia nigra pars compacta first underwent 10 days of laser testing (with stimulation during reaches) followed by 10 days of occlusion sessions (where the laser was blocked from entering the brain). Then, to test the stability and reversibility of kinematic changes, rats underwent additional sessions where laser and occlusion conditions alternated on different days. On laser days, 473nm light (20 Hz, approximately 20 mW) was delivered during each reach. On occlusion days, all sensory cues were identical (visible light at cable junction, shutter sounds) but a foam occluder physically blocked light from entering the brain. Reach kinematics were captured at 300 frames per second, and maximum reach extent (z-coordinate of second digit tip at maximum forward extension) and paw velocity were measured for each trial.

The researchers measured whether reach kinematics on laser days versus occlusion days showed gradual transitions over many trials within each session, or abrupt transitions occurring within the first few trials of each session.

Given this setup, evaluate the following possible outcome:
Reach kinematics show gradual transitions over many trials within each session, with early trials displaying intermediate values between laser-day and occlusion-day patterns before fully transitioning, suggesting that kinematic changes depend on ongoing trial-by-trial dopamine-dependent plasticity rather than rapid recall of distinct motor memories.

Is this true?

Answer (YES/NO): NO